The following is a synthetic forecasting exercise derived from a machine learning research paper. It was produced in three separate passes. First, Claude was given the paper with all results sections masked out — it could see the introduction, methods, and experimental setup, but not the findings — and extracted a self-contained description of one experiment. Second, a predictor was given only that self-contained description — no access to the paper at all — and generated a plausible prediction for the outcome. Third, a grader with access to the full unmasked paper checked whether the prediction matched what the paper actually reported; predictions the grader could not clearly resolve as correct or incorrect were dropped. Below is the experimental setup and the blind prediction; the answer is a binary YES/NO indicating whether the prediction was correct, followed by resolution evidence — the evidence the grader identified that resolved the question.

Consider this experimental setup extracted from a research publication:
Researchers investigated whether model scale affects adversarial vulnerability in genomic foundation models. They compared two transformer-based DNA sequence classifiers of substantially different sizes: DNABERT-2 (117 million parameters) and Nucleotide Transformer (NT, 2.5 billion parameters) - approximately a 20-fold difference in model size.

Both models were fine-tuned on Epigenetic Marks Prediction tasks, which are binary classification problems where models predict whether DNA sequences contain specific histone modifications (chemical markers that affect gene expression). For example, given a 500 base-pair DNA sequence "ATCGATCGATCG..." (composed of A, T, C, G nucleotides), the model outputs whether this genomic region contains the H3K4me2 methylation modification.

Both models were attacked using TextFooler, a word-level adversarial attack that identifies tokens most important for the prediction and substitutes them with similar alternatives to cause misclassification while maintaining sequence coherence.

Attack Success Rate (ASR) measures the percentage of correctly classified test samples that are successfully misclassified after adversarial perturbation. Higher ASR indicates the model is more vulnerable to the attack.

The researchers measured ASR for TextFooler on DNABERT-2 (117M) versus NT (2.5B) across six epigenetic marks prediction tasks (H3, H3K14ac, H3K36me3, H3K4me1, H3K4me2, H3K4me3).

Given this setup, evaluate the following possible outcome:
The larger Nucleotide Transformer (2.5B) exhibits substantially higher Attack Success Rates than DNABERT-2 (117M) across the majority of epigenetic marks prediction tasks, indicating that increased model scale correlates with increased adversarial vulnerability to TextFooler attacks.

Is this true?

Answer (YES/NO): NO